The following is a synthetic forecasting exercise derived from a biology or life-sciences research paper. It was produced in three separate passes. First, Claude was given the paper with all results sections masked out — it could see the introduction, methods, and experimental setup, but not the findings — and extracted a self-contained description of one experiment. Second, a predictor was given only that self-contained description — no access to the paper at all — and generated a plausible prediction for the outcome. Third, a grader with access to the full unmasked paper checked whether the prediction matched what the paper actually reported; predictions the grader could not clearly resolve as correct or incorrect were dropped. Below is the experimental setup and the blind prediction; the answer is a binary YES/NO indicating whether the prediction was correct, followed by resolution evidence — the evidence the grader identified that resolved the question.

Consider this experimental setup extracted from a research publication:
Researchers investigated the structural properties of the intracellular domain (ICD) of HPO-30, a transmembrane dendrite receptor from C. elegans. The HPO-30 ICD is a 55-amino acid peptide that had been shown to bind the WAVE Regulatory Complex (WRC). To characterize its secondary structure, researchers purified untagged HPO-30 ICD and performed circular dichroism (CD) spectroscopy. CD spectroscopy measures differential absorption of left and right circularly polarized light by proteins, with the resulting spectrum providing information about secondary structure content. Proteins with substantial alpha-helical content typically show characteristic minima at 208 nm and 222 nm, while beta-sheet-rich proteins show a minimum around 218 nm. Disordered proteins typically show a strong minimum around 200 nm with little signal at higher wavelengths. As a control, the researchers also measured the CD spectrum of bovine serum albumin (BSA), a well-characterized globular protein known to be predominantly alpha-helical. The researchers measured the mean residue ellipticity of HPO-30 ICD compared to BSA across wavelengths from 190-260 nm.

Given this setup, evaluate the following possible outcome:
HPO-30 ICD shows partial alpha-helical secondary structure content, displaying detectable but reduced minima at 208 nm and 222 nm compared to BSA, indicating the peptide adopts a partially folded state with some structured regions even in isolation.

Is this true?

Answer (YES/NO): NO